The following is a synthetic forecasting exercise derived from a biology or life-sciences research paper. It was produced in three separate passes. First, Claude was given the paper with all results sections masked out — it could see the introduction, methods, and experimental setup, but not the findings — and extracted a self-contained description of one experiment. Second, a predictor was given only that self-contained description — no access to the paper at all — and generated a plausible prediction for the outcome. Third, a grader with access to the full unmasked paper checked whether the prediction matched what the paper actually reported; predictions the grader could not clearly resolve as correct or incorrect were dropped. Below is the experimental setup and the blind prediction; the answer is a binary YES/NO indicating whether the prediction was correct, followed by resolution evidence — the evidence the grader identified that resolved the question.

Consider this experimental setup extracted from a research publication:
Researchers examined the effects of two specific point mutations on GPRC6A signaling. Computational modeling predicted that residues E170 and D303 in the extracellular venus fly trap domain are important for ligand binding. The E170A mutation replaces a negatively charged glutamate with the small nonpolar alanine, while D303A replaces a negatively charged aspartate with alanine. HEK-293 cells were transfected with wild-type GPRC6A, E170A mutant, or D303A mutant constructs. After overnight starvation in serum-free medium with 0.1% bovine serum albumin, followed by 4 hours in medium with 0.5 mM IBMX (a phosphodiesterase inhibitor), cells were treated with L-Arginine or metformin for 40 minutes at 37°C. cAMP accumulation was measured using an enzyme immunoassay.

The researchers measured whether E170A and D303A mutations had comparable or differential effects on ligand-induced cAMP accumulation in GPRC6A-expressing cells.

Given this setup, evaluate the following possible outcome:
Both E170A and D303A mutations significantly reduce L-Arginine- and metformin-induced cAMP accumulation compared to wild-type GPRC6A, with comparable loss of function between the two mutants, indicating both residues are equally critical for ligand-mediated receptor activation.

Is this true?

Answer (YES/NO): NO